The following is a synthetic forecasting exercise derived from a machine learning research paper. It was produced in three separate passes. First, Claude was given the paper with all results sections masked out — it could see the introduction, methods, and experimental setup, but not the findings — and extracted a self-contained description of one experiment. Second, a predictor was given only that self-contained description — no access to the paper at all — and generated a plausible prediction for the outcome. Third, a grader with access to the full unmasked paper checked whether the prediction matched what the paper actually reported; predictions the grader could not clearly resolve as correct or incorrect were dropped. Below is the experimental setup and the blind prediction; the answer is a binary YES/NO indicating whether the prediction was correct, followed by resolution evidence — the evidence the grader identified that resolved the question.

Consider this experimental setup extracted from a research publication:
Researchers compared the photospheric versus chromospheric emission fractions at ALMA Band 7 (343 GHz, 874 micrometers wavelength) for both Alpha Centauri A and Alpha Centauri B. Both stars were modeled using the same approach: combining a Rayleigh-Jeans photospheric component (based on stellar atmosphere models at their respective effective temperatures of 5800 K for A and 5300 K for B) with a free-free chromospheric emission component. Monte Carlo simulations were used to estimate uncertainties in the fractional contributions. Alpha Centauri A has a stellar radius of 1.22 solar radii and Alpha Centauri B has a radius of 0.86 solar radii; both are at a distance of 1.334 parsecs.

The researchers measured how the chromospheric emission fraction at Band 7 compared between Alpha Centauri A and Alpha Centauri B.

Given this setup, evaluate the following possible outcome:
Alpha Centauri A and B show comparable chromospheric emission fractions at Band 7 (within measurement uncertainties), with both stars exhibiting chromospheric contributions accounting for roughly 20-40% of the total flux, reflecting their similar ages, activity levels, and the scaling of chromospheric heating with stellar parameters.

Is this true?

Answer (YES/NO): NO